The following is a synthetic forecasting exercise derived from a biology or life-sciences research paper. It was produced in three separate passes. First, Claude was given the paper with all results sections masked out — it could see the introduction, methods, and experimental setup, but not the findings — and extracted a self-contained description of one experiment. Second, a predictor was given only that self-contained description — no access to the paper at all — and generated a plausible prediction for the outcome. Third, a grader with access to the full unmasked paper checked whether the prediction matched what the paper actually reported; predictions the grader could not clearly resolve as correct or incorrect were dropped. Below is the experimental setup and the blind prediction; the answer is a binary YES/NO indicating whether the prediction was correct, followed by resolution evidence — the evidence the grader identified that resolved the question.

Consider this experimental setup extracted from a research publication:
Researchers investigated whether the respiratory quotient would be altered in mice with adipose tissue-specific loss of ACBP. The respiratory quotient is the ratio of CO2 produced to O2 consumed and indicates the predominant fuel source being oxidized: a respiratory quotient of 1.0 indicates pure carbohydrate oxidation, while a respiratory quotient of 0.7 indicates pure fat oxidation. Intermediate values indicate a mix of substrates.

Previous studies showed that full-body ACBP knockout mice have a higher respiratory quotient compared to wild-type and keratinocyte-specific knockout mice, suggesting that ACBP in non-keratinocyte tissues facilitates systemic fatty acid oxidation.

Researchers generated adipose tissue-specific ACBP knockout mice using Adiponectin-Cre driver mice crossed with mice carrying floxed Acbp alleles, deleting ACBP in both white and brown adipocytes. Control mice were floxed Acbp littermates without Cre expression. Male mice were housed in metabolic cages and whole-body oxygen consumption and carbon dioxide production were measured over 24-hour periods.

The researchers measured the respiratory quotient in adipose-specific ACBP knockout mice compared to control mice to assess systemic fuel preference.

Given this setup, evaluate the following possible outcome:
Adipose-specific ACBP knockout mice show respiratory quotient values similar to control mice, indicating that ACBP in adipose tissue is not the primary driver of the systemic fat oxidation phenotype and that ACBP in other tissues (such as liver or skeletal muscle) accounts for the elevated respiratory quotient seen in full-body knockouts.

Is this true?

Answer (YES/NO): YES